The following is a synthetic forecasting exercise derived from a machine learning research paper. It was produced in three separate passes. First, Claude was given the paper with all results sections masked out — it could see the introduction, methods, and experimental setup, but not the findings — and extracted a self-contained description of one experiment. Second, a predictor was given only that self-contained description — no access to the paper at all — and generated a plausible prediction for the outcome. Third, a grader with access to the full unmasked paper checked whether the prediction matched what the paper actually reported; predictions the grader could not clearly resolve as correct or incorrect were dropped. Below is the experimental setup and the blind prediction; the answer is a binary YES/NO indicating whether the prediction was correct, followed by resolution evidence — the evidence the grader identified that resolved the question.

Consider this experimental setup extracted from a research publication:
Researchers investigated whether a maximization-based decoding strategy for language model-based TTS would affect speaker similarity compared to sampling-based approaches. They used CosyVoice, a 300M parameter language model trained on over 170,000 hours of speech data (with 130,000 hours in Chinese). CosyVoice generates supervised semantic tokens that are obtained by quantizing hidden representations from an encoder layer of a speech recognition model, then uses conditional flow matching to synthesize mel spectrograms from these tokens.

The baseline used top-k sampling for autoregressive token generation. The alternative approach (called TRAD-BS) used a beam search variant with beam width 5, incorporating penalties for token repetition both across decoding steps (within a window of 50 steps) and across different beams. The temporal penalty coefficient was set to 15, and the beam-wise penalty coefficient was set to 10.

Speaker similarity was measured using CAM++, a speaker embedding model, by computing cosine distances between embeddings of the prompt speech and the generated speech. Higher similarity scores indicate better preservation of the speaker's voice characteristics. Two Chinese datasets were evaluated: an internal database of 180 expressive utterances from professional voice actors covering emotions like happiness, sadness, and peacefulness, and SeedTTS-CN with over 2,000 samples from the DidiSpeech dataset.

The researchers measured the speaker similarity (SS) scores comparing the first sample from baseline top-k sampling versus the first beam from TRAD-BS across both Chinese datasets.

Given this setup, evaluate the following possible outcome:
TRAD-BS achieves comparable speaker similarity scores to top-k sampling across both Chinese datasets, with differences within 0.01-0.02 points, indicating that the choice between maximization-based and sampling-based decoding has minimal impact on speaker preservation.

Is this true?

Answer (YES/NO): NO